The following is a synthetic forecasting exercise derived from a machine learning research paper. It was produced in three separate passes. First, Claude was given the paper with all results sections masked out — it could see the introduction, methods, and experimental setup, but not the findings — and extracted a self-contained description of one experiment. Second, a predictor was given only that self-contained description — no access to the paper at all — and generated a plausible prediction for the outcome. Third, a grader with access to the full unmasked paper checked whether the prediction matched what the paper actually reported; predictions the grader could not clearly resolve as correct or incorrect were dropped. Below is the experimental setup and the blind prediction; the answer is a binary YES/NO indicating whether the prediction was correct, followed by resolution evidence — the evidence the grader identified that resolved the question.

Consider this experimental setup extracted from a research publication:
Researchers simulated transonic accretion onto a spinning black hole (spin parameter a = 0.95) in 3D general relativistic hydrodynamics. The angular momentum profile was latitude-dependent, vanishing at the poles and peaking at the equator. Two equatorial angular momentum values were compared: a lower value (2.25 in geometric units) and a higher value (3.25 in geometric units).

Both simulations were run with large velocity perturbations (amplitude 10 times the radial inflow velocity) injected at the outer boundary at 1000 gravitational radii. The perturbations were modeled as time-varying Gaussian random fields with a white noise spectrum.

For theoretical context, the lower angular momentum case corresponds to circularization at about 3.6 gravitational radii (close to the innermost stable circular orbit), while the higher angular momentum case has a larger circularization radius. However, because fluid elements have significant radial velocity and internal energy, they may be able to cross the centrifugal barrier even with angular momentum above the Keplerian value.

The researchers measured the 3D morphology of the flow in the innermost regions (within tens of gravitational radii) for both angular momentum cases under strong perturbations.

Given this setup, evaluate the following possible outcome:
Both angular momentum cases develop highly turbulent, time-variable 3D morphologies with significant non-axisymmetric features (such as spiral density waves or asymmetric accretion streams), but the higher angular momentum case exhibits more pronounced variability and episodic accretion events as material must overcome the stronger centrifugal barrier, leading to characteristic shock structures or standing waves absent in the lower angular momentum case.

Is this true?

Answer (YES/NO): NO